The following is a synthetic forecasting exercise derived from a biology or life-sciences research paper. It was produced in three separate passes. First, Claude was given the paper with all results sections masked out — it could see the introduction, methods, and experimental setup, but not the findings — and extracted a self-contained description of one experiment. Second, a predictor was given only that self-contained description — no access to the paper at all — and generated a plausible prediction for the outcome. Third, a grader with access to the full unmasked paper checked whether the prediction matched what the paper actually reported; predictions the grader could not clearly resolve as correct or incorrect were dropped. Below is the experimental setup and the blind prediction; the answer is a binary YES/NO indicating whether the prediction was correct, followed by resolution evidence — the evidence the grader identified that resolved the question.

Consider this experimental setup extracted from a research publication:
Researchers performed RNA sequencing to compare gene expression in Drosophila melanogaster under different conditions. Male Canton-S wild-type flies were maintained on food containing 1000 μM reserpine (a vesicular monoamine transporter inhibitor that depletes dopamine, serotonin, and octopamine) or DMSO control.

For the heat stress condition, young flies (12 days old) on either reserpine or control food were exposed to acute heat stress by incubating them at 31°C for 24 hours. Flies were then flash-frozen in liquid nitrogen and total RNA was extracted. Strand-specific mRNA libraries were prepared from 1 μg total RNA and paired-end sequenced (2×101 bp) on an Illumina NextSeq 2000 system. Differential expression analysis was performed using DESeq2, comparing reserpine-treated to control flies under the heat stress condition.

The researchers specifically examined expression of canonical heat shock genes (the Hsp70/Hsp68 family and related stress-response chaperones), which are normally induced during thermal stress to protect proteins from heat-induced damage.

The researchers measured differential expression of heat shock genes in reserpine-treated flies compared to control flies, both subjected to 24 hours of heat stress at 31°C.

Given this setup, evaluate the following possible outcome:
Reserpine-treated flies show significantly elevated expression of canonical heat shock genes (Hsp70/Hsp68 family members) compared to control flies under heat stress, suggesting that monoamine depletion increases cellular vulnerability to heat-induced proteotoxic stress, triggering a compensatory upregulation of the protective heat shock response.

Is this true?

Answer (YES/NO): NO